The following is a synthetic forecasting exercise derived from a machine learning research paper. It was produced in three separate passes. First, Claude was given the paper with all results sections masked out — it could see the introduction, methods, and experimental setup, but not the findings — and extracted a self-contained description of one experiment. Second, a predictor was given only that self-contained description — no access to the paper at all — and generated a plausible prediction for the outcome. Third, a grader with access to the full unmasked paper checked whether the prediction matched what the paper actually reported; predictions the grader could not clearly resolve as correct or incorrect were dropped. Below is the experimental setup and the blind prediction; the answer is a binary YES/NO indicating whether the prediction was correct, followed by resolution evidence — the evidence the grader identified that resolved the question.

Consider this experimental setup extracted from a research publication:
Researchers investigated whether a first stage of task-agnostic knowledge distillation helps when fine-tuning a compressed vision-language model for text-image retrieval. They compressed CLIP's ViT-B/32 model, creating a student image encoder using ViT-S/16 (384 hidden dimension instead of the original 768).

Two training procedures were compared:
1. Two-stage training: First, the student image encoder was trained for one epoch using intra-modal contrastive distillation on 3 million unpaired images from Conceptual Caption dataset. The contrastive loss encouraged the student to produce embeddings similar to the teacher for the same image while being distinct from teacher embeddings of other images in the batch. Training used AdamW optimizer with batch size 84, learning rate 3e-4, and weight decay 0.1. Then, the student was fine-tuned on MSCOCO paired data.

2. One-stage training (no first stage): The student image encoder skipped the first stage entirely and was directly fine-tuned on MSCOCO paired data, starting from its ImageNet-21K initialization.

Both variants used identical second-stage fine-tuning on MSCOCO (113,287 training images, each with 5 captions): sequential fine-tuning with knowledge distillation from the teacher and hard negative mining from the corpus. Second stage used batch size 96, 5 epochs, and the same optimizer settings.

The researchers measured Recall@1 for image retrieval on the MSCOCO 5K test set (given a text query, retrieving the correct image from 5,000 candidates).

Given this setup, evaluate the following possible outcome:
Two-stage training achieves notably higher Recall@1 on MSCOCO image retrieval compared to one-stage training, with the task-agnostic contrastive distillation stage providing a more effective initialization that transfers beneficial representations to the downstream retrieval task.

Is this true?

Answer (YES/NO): YES